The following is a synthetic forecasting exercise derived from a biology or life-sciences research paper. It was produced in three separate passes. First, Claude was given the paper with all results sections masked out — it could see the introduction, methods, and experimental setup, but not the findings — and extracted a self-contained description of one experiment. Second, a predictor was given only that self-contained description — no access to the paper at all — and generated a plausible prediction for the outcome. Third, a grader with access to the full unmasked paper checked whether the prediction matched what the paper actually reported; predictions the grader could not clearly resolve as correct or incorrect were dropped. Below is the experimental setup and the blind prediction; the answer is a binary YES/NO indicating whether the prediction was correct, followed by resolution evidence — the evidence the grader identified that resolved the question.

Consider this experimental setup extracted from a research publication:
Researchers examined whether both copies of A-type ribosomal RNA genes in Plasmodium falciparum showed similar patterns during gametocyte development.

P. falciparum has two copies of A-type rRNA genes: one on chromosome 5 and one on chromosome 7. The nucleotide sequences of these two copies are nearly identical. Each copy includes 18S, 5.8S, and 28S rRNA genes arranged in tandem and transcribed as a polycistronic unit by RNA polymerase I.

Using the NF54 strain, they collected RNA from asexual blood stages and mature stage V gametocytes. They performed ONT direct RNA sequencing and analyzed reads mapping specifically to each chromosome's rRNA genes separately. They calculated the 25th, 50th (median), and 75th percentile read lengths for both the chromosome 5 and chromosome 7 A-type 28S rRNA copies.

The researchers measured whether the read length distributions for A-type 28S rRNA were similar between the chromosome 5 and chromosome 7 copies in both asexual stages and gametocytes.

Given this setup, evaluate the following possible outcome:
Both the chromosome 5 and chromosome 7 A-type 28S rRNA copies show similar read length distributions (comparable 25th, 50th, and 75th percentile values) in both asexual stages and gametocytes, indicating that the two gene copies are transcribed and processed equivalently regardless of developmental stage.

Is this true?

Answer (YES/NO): YES